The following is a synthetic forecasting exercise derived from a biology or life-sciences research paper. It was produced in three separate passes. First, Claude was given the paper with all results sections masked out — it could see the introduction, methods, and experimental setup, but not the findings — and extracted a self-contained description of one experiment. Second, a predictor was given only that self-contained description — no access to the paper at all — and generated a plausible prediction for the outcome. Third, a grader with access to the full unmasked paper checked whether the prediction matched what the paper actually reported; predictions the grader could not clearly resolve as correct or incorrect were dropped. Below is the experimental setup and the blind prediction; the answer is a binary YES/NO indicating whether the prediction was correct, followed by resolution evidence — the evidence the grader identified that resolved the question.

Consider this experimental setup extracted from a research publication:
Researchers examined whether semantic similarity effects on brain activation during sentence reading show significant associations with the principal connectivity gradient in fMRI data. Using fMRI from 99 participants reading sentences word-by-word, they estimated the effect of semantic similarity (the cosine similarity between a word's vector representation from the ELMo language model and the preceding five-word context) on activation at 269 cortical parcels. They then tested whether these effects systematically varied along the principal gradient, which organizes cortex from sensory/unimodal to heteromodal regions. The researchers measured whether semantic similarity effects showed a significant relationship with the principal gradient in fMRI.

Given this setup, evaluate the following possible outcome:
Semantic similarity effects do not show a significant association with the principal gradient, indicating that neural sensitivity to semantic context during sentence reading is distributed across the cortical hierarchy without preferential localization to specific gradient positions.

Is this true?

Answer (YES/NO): YES